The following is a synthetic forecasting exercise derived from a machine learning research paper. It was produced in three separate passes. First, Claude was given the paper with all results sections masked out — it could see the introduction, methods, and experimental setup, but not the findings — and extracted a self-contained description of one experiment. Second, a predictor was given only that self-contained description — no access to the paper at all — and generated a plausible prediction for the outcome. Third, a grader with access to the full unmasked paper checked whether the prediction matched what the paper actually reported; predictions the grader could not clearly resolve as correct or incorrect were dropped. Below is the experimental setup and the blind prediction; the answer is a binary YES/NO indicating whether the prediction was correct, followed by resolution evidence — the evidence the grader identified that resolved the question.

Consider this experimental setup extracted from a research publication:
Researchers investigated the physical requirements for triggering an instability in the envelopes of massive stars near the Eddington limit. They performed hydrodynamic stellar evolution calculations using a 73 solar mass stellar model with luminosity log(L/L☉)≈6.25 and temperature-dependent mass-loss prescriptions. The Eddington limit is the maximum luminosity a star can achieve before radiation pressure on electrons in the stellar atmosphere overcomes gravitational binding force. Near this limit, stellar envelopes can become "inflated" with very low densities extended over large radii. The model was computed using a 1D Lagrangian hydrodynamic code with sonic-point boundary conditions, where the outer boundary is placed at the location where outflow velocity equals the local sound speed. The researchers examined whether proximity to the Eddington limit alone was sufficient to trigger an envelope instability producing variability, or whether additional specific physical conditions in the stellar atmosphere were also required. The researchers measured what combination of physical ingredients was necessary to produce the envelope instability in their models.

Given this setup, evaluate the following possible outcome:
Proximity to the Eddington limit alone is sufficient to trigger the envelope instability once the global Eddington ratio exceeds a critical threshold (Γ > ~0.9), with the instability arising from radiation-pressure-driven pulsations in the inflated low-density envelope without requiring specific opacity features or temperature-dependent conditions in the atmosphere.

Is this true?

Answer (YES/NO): NO